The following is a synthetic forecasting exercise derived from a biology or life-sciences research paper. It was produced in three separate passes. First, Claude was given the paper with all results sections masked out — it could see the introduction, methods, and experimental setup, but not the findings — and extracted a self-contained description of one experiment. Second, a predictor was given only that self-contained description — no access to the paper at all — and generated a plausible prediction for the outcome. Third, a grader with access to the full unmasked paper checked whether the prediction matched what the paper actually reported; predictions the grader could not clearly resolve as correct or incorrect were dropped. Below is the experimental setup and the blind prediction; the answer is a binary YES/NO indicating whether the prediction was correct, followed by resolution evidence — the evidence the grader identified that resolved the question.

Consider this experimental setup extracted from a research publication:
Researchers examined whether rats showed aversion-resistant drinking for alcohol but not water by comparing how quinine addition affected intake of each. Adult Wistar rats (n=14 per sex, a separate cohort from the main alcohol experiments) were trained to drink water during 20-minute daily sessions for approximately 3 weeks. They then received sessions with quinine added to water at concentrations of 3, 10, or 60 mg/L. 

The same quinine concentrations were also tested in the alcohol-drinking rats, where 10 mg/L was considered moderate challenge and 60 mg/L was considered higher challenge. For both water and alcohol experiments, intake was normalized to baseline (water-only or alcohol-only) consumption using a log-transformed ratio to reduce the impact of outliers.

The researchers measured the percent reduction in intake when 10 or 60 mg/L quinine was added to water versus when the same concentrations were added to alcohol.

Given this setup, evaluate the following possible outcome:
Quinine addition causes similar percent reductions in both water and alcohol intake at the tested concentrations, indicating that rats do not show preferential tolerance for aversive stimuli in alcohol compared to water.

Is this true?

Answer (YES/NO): NO